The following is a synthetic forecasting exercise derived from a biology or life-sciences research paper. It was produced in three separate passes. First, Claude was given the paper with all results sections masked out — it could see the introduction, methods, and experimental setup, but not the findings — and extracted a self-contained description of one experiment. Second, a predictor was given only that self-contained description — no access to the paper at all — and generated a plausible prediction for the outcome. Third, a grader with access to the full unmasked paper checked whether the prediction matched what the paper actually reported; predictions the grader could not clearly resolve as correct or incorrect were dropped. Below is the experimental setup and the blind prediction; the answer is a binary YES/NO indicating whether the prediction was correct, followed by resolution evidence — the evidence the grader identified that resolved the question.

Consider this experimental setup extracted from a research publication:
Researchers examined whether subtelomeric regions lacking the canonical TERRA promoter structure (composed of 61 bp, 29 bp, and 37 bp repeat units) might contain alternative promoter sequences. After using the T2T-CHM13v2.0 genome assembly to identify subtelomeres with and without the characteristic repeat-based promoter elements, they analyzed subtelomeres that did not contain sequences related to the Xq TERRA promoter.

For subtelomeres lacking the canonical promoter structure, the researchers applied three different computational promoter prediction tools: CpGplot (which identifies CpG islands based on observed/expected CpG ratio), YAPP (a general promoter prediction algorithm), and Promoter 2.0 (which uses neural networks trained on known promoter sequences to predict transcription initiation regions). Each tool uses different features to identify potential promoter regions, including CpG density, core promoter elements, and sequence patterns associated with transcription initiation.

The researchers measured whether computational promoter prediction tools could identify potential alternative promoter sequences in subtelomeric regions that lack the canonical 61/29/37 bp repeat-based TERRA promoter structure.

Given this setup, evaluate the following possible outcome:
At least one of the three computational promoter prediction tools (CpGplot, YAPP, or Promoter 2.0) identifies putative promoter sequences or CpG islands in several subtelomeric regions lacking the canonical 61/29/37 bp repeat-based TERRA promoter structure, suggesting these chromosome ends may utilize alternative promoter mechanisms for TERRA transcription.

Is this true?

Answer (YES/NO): NO